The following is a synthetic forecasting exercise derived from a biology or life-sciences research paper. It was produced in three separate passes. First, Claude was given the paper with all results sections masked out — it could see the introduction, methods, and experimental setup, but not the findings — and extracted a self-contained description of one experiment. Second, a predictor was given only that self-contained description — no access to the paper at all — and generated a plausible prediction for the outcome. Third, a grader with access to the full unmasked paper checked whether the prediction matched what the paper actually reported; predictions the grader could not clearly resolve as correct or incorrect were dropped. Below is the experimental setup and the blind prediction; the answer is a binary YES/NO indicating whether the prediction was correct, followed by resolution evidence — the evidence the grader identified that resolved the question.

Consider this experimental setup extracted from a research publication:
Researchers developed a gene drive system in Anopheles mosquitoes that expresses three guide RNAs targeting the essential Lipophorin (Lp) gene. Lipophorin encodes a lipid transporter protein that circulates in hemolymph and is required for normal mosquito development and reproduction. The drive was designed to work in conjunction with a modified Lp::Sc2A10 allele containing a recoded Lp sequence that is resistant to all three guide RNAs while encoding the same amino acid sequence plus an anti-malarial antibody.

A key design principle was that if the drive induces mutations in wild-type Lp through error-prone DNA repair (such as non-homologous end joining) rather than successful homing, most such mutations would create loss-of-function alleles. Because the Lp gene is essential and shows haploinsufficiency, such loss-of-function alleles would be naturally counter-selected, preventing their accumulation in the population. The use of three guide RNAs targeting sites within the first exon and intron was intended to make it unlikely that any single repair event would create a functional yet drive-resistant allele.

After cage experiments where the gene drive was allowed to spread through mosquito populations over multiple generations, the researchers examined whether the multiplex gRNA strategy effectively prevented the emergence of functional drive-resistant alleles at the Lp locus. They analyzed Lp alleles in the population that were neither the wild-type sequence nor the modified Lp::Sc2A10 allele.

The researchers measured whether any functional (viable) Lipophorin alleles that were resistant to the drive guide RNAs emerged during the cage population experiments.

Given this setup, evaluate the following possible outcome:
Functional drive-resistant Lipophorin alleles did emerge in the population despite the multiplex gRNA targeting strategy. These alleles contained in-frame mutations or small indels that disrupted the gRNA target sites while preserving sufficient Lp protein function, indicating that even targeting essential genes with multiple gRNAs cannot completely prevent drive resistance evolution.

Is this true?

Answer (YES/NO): YES